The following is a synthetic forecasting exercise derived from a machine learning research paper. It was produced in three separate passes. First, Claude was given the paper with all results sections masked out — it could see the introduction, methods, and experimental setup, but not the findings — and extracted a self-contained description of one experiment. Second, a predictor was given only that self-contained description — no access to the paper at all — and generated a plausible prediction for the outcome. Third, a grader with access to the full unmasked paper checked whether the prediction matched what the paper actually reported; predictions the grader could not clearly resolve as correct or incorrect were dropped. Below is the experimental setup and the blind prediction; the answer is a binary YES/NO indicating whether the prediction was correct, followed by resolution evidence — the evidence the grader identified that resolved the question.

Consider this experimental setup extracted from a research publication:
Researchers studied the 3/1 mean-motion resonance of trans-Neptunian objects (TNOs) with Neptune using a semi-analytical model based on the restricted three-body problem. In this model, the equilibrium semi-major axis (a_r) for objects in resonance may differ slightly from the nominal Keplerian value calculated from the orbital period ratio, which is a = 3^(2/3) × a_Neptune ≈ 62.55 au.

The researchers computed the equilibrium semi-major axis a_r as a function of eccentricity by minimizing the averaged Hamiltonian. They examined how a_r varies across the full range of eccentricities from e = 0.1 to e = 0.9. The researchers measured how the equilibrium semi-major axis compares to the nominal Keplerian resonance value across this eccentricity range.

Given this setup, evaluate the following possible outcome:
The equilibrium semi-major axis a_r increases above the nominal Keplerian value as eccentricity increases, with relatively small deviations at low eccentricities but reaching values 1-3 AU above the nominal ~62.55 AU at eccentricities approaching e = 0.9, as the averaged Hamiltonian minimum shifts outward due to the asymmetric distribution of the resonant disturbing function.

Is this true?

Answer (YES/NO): NO